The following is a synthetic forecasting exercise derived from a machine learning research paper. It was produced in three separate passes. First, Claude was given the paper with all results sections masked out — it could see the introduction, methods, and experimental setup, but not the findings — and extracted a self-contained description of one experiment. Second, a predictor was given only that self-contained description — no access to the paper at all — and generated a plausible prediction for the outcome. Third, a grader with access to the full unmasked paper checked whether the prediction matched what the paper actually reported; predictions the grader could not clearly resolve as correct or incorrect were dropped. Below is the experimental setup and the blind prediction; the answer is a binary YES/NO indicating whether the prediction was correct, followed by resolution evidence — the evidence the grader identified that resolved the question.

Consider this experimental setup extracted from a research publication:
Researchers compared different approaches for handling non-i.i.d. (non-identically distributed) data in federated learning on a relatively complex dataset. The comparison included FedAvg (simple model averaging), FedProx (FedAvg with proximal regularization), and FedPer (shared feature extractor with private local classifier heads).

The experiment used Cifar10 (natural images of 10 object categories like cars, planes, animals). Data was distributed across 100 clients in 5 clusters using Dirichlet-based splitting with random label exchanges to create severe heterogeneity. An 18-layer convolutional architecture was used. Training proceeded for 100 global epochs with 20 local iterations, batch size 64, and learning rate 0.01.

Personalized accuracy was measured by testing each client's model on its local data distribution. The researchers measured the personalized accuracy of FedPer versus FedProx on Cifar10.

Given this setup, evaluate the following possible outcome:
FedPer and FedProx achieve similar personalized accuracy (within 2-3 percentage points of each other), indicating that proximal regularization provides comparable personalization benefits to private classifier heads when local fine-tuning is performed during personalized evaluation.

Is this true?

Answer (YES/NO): NO